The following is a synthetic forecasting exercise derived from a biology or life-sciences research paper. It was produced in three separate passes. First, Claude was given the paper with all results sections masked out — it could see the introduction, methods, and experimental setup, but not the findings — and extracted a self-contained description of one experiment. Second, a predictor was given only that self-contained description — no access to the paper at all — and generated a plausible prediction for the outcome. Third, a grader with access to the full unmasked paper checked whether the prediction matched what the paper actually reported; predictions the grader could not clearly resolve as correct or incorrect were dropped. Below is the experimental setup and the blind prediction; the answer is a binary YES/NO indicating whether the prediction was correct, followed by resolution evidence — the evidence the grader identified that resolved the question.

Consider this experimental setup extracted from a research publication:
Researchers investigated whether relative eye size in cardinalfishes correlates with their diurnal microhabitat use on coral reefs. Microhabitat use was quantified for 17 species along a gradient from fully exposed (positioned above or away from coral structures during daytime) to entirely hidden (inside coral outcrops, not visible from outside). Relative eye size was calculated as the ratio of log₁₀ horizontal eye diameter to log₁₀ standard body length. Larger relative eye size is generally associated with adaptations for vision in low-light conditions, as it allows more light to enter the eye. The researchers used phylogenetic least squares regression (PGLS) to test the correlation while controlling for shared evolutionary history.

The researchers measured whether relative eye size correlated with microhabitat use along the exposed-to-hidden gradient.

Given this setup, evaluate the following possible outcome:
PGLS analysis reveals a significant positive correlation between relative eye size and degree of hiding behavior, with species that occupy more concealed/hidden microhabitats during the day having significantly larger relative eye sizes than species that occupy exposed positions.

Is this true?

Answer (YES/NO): YES